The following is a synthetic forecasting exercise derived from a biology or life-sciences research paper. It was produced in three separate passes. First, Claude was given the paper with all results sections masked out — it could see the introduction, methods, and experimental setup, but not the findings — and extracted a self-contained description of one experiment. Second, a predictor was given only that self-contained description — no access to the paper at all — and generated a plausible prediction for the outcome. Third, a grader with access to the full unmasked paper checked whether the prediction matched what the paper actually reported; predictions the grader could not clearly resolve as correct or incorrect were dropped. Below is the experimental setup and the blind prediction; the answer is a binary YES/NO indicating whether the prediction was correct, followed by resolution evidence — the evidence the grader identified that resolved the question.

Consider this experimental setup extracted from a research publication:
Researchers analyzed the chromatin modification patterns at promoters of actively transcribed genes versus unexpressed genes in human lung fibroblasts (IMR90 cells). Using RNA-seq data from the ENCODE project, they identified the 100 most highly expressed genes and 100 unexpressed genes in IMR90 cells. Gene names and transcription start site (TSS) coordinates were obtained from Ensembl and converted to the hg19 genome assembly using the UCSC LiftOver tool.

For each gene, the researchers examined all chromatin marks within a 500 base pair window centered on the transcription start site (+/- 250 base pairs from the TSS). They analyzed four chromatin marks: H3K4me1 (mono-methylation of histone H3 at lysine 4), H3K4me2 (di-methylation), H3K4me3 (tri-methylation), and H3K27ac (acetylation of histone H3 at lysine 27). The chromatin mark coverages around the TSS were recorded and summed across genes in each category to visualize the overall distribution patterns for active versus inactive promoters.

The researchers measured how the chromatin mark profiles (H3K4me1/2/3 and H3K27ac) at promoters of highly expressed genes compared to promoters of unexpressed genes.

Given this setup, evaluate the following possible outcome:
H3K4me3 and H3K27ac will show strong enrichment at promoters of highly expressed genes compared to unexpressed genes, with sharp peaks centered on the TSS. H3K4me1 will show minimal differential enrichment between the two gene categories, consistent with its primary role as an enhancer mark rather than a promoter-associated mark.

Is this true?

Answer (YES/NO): NO